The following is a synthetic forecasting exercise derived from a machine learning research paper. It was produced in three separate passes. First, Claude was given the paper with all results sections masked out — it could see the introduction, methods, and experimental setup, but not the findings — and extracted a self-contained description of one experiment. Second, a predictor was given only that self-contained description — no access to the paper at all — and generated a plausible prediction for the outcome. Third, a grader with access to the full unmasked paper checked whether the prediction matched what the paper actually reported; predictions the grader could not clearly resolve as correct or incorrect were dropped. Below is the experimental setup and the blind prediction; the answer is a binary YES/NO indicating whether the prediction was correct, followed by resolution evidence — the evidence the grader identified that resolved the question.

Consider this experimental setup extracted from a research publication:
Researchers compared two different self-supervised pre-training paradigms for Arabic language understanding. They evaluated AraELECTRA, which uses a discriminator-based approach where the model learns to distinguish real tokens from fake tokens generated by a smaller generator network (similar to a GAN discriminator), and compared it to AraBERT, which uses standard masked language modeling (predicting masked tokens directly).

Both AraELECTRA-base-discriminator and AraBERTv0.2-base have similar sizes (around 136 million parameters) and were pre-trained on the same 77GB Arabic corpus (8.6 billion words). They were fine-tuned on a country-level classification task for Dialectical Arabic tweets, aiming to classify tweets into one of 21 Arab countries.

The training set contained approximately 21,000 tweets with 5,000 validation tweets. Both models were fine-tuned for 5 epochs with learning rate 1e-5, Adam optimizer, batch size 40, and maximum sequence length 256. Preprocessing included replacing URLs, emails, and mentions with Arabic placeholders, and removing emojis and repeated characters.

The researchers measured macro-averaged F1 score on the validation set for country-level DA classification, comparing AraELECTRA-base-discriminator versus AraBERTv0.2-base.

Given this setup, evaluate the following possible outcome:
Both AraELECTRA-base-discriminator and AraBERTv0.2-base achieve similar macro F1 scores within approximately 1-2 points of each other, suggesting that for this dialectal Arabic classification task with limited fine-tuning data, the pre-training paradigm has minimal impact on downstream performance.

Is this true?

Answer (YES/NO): NO